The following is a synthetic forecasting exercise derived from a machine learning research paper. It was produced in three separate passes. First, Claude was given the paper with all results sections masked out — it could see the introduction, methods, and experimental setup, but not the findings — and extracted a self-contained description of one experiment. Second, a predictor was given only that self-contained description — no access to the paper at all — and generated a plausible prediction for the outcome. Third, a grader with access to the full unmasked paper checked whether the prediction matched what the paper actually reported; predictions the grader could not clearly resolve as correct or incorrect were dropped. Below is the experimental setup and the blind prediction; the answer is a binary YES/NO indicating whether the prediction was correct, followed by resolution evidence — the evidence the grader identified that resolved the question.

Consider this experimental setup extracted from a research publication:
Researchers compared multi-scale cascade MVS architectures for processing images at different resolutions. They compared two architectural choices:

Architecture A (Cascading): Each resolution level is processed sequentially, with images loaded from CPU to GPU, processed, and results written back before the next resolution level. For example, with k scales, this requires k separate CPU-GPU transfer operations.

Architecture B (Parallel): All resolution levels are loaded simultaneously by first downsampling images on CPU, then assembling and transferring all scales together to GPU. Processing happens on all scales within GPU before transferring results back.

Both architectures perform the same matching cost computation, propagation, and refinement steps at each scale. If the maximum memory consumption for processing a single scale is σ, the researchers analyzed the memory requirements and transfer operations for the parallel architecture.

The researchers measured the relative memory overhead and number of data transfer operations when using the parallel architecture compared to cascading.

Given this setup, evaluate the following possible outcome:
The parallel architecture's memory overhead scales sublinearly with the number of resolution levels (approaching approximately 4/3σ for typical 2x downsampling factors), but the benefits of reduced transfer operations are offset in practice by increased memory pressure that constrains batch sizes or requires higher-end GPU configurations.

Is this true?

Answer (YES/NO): NO